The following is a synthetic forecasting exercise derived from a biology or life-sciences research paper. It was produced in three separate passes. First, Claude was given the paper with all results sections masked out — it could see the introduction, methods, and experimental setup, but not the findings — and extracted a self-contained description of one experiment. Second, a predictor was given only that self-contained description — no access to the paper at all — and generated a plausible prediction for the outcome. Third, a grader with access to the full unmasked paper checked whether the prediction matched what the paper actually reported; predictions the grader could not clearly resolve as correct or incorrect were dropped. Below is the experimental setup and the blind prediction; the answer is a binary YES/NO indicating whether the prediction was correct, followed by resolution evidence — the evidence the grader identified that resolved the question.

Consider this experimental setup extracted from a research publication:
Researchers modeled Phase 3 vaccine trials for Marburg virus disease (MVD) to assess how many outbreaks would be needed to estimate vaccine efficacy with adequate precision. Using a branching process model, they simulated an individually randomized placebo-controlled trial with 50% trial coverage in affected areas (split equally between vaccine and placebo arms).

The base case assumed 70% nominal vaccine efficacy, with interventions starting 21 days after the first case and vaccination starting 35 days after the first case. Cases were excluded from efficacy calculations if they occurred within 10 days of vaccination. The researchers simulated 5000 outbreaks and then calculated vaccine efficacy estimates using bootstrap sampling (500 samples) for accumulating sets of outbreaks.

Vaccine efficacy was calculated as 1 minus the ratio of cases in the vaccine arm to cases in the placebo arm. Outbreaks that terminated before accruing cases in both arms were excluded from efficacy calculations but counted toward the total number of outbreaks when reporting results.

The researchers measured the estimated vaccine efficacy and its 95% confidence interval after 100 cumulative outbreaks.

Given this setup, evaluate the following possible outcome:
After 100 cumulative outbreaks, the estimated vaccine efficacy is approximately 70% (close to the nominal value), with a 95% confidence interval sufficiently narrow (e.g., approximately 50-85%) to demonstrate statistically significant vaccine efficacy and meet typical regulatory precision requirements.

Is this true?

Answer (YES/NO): NO